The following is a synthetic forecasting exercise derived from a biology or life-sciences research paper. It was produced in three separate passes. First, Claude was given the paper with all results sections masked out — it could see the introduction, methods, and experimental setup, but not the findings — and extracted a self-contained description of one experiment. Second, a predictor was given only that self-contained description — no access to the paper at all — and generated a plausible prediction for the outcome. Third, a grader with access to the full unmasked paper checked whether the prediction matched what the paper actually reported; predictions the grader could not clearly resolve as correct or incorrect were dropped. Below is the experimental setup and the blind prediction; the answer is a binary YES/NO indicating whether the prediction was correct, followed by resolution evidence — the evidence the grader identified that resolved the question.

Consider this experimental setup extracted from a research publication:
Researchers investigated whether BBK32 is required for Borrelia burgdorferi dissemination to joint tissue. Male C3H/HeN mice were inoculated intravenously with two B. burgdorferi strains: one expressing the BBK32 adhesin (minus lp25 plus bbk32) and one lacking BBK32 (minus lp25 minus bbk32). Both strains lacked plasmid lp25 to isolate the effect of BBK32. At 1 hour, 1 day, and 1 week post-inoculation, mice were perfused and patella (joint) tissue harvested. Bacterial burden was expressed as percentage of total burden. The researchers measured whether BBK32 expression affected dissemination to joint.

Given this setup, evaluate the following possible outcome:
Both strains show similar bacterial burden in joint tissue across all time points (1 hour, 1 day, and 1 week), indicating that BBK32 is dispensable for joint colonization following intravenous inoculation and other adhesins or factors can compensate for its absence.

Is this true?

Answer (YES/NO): YES